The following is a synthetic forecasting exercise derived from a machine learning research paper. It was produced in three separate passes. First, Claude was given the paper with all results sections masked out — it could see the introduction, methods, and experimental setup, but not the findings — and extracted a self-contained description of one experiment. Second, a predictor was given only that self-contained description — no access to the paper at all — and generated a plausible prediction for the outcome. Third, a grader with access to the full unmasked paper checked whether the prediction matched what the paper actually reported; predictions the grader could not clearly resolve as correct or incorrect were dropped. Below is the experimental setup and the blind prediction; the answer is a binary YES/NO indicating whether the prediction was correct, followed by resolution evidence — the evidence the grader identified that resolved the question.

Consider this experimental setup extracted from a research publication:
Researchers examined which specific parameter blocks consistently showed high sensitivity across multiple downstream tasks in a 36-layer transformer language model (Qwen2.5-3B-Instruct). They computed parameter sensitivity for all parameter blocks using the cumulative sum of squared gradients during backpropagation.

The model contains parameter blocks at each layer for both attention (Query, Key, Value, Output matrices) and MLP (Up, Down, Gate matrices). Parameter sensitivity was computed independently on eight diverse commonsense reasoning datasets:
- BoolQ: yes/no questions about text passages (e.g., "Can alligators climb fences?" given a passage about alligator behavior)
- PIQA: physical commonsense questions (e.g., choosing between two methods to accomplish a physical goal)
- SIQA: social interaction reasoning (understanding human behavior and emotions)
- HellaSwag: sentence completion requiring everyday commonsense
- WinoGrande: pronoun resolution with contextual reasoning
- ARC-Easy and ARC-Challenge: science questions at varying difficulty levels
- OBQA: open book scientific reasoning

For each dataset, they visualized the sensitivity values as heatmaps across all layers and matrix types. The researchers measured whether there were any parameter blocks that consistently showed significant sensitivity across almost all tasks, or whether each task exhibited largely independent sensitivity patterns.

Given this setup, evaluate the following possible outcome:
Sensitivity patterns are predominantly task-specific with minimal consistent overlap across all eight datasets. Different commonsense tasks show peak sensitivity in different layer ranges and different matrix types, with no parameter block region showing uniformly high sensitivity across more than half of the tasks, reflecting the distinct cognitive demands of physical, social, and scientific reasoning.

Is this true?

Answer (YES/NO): NO